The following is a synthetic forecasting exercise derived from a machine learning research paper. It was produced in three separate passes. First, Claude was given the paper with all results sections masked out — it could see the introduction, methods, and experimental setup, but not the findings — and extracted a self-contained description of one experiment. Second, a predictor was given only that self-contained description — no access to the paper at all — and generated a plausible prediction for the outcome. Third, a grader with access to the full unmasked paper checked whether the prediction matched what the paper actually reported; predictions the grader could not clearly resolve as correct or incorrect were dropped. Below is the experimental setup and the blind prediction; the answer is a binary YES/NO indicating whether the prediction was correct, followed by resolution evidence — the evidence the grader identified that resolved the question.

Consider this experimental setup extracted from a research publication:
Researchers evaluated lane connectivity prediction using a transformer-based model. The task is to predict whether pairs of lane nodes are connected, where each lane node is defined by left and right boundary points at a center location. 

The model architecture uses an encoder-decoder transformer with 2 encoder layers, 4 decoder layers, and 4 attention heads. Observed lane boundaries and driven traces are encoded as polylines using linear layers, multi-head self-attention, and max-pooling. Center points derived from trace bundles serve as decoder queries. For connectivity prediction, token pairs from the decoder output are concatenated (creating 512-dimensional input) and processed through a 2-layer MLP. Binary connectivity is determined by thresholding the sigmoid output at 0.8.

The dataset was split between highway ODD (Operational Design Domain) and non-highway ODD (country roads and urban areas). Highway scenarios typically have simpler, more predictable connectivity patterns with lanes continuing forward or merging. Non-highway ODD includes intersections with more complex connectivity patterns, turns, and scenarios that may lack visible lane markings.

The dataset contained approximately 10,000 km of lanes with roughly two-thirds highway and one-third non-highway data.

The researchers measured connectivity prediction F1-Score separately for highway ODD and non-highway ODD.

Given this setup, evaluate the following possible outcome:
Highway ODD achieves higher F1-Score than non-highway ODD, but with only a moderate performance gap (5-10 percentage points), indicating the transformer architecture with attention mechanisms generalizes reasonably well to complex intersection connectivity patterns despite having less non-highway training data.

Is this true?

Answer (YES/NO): YES